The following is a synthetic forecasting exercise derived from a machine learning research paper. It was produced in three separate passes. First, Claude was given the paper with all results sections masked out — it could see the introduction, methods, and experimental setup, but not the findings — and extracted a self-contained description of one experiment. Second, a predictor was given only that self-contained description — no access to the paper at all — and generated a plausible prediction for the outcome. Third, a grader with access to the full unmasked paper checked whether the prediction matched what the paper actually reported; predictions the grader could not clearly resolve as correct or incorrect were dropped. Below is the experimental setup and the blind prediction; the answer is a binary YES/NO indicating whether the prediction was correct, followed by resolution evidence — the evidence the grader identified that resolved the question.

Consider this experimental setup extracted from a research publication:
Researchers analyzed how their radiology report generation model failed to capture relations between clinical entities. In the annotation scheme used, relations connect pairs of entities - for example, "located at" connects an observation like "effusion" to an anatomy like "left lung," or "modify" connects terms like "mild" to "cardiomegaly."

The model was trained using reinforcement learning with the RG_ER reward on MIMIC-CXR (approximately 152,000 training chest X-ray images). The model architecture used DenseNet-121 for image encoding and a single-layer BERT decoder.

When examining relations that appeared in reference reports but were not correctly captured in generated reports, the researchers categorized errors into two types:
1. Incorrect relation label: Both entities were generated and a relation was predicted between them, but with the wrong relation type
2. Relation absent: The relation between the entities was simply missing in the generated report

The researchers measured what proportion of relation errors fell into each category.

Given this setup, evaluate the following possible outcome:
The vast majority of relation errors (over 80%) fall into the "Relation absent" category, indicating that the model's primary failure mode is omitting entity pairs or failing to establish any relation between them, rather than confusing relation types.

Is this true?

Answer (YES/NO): YES